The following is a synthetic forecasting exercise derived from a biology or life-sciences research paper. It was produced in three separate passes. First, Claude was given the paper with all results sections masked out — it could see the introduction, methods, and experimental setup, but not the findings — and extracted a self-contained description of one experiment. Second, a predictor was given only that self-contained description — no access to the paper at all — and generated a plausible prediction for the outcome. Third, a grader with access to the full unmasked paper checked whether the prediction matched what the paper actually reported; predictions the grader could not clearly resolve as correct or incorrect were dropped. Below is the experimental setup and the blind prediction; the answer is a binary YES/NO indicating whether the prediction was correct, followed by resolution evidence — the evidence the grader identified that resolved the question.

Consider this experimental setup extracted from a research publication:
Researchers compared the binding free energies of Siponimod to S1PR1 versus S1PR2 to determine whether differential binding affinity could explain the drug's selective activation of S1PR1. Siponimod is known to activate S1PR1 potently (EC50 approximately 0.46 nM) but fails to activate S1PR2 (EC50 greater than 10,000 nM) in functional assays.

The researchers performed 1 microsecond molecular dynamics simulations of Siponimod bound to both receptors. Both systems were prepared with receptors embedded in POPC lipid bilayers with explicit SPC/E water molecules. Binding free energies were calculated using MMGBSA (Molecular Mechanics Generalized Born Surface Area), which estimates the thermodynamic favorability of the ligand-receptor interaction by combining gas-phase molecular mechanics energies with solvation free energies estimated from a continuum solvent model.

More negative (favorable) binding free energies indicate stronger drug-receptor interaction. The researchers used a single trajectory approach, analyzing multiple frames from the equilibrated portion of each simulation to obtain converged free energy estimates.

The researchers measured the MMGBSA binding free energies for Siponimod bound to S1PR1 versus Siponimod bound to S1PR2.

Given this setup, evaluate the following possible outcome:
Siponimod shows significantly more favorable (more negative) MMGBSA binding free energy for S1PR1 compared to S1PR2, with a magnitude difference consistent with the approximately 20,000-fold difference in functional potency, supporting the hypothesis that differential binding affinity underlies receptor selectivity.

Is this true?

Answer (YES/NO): NO